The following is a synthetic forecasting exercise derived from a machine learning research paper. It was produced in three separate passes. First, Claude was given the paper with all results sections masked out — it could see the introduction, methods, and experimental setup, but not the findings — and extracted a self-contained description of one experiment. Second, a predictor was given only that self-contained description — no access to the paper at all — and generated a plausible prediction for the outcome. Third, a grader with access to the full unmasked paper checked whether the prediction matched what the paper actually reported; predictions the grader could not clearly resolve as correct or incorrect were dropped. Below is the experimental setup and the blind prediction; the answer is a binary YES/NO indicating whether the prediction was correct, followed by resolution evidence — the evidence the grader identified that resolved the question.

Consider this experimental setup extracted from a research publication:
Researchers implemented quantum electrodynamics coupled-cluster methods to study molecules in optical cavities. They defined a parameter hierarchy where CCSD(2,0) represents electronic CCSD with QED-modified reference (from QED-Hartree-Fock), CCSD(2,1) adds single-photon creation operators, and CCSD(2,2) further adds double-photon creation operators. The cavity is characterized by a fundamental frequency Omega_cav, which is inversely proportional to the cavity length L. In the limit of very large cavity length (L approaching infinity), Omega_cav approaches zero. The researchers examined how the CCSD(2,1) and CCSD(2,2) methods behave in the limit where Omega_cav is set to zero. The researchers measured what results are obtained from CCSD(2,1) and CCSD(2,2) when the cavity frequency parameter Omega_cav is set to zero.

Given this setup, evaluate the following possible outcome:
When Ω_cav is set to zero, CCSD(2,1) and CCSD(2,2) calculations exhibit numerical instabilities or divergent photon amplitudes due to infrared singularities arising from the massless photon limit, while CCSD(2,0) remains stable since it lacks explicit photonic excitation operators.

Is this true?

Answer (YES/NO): NO